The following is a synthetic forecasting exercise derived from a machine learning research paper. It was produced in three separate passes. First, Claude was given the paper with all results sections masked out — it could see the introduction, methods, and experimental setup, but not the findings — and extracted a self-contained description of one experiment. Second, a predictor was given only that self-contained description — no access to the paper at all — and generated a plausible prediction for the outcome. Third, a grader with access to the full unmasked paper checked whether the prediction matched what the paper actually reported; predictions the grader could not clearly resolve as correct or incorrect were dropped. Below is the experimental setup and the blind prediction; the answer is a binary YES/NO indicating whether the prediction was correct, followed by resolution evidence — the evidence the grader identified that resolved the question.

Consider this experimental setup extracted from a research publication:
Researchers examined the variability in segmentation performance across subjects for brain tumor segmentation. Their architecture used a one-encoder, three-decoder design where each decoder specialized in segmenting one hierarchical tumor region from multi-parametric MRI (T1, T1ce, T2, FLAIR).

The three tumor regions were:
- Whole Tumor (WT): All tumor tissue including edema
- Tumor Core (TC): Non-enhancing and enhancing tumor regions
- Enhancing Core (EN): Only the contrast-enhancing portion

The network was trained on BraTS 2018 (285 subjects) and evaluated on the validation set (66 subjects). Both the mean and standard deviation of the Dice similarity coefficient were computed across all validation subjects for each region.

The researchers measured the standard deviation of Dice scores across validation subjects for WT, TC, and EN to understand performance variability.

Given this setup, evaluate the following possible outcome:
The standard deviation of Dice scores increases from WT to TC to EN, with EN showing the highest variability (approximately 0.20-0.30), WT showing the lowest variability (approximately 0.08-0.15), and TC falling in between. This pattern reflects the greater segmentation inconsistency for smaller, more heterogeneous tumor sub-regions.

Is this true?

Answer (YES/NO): NO